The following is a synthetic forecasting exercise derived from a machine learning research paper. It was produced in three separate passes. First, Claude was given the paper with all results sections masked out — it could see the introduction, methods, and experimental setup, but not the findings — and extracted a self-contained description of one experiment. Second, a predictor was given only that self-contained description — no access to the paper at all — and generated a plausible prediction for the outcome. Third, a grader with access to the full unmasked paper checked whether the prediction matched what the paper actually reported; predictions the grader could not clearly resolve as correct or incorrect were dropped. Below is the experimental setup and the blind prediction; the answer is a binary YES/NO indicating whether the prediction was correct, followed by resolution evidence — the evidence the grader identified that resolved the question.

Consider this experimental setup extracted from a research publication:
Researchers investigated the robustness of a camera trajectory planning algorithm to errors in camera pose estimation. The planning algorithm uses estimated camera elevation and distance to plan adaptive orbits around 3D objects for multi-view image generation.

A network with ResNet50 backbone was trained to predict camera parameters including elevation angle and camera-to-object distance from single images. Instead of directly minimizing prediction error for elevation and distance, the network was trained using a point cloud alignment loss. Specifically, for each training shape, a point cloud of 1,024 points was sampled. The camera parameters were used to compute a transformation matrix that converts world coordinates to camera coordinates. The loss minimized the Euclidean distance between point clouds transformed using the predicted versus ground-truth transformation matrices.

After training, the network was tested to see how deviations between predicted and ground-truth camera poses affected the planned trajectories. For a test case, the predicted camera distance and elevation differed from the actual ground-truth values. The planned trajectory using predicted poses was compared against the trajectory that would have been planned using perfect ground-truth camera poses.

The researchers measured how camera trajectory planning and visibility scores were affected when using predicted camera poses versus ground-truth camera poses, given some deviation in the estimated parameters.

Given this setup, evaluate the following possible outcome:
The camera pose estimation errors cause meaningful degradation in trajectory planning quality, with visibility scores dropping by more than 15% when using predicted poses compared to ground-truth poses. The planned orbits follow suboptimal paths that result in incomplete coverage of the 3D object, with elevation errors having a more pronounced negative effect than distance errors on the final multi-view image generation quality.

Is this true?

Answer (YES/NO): NO